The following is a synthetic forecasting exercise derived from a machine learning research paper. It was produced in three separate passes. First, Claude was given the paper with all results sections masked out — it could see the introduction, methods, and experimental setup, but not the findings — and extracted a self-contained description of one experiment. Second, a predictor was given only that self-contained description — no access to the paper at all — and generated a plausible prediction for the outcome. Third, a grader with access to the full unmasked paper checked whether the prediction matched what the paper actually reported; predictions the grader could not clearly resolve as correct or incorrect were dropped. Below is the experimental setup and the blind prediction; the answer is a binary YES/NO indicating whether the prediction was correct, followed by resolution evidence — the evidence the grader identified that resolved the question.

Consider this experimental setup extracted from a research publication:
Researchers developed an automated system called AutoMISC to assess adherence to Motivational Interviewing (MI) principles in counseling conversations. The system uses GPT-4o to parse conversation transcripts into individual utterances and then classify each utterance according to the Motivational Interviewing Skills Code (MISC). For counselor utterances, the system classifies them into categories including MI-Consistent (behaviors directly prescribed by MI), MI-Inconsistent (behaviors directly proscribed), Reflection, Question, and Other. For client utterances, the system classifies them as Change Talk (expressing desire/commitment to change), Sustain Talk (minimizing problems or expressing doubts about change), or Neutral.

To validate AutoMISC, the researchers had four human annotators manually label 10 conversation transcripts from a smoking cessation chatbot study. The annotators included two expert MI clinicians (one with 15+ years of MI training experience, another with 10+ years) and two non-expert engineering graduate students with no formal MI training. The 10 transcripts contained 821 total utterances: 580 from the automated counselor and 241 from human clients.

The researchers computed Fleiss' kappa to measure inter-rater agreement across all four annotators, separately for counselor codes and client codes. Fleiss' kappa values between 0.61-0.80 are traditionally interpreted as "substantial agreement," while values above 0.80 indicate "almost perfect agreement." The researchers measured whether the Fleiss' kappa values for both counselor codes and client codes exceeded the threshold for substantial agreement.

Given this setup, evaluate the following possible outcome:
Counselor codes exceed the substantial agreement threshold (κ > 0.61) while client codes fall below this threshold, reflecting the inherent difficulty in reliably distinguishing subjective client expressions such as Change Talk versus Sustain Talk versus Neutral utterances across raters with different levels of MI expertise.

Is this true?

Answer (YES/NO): NO